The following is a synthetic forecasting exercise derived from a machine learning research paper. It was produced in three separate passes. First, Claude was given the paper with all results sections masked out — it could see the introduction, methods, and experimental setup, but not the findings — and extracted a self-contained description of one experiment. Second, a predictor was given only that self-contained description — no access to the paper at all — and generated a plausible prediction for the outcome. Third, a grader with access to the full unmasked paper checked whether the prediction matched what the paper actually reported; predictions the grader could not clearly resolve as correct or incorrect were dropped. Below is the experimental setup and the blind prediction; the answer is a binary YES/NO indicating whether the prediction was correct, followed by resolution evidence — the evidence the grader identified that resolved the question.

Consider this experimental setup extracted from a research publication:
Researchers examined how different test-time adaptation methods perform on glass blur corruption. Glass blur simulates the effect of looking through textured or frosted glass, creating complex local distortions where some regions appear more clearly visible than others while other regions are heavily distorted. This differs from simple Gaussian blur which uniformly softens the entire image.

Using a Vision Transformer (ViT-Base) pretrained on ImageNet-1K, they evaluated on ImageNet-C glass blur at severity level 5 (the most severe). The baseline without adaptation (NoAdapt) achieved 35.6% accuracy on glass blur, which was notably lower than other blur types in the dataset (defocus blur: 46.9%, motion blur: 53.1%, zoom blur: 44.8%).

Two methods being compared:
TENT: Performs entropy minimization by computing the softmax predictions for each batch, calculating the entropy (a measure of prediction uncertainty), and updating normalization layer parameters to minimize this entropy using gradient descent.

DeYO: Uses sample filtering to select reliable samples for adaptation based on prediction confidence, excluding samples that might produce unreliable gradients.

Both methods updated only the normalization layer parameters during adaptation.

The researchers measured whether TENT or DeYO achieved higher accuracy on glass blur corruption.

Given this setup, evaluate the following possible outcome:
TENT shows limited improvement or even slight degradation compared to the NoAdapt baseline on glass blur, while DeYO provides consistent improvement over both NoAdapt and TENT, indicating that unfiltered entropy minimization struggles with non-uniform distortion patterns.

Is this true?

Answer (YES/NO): NO